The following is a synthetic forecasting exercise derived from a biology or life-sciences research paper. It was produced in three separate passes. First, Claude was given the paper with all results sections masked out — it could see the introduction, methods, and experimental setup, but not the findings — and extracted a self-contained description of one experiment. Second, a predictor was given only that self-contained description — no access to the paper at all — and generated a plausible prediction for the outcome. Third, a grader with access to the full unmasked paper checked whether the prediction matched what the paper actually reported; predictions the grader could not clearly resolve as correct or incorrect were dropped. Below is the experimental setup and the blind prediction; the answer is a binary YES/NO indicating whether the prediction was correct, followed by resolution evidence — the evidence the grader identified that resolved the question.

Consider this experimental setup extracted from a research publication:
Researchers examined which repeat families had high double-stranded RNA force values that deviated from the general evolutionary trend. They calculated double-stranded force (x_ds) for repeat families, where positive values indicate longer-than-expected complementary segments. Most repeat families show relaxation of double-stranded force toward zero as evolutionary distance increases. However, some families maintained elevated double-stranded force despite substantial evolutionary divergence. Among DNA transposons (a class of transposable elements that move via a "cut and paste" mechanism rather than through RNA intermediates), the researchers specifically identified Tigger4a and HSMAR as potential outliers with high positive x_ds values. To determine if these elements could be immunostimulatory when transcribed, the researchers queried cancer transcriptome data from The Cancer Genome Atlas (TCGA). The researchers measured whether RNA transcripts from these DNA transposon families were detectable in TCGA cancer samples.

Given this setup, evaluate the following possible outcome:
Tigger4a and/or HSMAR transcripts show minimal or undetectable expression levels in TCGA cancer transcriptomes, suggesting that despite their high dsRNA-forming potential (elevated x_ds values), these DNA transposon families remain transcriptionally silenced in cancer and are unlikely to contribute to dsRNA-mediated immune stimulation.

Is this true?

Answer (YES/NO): NO